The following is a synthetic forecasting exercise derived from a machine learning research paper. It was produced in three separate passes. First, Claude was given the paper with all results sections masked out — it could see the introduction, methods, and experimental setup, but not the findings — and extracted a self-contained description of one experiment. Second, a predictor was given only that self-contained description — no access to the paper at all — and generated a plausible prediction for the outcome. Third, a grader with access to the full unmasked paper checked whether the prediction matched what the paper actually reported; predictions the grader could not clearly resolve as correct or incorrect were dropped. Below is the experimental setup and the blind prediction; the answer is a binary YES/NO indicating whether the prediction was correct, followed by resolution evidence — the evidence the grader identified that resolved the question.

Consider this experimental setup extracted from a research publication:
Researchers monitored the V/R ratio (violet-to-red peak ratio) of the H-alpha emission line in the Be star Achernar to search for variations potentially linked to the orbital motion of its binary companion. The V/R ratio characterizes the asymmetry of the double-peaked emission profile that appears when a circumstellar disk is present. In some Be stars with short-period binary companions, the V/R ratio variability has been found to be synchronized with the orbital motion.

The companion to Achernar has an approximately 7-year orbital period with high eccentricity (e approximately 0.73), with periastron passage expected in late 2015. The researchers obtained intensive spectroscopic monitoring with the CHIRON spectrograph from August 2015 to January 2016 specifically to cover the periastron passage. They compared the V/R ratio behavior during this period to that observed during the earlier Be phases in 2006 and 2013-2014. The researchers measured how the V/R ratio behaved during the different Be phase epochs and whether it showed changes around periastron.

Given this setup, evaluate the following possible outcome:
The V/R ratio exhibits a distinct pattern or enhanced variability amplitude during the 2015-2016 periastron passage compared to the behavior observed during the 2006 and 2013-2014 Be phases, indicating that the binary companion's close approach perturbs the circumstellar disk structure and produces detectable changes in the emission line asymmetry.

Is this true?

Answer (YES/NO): NO